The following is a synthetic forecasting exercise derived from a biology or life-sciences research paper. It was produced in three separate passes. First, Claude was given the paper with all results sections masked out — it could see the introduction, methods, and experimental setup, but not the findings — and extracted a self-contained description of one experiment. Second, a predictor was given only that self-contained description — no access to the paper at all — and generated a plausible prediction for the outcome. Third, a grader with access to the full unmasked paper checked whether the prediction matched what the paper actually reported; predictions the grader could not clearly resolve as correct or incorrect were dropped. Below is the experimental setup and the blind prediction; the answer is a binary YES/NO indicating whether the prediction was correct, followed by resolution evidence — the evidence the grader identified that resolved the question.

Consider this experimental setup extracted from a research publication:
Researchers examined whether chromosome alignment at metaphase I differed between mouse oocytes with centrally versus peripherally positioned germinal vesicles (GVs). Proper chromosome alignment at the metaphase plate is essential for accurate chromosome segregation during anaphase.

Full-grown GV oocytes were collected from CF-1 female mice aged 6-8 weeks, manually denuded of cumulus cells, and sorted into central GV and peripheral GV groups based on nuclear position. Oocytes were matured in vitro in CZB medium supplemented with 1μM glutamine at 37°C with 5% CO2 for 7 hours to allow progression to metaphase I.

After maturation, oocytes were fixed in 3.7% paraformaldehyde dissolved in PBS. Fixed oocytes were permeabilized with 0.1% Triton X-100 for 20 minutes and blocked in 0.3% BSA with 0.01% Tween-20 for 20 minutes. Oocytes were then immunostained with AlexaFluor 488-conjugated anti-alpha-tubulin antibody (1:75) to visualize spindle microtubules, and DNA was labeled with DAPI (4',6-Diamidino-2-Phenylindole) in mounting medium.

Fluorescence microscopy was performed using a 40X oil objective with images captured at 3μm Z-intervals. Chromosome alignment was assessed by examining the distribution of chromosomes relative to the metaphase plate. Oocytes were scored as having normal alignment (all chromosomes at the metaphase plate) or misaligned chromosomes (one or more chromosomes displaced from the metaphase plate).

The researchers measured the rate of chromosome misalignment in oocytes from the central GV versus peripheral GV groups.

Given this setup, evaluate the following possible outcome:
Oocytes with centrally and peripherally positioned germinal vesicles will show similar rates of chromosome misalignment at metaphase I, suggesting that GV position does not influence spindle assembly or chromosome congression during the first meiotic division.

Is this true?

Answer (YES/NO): NO